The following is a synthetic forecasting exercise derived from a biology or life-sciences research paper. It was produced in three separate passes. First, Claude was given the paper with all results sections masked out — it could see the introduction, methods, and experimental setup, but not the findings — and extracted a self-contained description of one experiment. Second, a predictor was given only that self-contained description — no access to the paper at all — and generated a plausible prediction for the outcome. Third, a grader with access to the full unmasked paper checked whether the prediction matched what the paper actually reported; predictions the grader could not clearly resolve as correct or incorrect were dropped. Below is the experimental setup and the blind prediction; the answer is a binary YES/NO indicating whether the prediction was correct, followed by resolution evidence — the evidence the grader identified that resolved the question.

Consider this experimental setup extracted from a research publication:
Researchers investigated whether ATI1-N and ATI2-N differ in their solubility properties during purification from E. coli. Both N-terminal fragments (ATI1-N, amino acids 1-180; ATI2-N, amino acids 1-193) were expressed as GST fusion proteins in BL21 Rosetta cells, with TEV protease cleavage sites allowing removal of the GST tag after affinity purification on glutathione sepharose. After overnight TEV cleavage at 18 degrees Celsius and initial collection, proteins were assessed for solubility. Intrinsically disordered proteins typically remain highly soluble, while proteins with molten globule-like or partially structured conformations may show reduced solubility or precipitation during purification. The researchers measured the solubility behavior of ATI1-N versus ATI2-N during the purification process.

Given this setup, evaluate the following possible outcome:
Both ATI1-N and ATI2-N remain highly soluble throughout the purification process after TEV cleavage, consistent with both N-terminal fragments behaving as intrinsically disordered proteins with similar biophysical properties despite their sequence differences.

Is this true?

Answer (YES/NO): NO